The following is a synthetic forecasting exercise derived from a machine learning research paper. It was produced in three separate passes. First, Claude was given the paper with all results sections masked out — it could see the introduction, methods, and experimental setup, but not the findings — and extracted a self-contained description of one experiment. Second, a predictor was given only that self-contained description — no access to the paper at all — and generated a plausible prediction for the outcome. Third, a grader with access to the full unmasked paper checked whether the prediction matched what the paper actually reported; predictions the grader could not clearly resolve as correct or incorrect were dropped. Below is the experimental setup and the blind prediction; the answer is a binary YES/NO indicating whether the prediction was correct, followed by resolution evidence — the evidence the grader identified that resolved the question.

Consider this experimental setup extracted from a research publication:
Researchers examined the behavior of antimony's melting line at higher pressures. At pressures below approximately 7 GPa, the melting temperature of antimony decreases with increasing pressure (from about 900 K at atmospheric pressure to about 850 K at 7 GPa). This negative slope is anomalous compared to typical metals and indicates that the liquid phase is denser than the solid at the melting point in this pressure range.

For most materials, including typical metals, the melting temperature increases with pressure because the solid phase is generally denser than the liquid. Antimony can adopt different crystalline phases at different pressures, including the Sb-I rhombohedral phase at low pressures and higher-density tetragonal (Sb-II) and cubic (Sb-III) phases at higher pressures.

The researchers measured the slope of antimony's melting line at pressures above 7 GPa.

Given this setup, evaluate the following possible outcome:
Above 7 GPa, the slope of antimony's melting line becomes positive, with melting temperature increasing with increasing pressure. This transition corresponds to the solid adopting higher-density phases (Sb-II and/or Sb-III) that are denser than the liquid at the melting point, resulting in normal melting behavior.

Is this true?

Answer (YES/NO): YES